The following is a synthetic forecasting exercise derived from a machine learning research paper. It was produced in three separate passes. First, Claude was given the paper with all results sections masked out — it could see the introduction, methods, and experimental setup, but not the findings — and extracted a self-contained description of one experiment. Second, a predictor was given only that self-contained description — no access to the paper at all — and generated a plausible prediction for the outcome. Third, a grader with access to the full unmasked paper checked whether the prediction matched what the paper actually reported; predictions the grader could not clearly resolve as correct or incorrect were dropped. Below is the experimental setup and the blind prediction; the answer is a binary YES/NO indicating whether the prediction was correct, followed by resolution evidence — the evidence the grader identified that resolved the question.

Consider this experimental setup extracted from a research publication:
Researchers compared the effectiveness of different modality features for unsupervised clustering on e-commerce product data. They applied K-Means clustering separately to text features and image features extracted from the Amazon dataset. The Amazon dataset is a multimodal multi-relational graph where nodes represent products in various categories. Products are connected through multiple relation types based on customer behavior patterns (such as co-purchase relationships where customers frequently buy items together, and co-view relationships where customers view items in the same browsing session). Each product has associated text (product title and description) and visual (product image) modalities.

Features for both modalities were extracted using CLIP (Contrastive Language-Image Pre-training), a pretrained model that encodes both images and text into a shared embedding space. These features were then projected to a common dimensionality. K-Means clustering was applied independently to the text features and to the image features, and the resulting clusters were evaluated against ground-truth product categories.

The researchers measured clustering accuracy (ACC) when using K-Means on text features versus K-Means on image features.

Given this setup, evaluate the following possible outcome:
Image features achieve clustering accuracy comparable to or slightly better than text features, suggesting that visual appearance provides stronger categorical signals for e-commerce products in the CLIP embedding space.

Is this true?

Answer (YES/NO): NO